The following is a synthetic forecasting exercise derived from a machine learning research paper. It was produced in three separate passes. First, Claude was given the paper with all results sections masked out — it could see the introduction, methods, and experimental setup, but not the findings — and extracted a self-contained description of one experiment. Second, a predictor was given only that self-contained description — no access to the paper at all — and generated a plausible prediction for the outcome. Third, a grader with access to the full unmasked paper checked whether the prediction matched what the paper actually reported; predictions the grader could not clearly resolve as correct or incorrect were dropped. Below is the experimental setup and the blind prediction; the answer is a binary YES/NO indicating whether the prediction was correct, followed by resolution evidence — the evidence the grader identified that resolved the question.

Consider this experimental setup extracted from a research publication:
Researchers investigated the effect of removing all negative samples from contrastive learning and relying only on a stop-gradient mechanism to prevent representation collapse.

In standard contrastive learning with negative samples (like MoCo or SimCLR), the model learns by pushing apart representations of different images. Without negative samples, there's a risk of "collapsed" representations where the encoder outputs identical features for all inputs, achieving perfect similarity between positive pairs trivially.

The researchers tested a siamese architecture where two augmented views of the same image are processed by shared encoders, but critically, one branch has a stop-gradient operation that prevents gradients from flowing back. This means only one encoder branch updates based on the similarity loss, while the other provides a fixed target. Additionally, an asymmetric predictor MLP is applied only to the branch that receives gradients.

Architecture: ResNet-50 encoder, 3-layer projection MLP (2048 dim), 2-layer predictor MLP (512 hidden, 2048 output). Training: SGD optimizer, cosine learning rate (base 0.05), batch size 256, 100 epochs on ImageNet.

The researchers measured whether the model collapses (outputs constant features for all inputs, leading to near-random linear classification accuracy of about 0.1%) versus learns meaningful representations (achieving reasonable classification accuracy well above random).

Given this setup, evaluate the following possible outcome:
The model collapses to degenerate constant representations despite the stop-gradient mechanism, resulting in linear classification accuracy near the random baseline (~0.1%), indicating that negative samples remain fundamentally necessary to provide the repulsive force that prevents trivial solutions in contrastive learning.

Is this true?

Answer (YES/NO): NO